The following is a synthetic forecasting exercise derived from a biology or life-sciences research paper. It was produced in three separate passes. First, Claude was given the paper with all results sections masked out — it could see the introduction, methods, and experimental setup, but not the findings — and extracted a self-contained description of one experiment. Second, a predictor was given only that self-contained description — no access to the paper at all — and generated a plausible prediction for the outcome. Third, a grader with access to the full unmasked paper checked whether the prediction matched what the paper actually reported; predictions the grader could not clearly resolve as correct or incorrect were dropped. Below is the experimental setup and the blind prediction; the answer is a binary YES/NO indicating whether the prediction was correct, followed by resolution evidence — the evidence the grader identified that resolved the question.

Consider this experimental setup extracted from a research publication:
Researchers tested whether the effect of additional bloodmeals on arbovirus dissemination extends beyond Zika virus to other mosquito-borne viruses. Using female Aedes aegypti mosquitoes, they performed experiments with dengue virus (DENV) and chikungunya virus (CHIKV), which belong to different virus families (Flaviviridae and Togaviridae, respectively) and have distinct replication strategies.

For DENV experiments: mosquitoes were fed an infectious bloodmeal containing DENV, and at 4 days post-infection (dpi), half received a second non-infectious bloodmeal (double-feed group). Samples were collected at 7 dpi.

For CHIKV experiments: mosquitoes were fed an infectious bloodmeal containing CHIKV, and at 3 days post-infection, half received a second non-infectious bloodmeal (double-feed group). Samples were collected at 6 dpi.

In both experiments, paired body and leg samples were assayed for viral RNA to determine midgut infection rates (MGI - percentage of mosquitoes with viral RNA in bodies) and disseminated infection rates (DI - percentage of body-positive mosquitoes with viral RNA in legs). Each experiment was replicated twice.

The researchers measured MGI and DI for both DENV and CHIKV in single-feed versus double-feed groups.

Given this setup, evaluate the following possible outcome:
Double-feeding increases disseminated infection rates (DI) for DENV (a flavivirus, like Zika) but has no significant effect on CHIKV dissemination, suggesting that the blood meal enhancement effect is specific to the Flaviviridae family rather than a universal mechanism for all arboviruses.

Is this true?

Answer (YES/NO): NO